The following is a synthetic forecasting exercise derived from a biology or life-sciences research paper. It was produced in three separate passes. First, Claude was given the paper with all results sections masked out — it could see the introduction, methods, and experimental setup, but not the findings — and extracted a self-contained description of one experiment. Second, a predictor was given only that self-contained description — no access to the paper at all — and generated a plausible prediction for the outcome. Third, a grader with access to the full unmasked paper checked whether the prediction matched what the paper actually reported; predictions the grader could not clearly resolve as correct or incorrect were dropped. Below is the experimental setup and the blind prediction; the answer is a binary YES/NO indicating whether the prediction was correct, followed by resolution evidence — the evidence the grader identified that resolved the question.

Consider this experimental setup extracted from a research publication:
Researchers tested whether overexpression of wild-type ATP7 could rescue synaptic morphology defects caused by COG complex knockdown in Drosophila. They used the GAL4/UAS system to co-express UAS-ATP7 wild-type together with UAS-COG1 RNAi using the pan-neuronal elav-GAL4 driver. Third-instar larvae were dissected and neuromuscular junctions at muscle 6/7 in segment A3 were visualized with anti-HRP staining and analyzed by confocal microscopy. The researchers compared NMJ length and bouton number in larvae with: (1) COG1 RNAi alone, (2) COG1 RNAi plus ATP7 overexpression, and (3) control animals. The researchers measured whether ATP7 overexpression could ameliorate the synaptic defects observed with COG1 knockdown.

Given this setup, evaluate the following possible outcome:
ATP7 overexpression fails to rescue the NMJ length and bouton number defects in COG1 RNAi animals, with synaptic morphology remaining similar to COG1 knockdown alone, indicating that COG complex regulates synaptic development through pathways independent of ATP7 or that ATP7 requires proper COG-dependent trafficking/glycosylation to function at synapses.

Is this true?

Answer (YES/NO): NO